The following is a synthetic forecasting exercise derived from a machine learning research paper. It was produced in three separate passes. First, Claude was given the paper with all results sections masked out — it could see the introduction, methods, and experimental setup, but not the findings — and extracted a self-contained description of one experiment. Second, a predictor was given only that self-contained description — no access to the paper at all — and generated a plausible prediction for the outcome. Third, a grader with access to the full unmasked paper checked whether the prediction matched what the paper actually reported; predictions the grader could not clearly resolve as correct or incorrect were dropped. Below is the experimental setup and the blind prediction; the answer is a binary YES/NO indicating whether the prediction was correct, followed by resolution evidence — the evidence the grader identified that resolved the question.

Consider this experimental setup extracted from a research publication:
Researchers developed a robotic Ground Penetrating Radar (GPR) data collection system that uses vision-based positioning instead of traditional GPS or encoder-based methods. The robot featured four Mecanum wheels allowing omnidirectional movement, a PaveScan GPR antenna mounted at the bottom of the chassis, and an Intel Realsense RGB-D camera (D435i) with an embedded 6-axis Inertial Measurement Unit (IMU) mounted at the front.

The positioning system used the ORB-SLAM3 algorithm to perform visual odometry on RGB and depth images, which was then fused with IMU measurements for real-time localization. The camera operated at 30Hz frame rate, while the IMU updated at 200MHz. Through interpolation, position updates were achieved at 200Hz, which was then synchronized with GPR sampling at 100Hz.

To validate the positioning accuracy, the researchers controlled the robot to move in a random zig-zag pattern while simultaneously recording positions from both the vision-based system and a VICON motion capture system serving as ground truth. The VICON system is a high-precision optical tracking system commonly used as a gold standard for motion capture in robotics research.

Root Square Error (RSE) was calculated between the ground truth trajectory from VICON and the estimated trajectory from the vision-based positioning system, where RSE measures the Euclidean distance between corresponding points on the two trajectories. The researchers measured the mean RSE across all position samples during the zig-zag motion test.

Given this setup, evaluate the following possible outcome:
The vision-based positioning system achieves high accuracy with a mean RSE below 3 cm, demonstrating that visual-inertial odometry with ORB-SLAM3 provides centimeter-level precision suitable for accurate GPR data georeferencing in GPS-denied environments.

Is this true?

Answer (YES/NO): YES